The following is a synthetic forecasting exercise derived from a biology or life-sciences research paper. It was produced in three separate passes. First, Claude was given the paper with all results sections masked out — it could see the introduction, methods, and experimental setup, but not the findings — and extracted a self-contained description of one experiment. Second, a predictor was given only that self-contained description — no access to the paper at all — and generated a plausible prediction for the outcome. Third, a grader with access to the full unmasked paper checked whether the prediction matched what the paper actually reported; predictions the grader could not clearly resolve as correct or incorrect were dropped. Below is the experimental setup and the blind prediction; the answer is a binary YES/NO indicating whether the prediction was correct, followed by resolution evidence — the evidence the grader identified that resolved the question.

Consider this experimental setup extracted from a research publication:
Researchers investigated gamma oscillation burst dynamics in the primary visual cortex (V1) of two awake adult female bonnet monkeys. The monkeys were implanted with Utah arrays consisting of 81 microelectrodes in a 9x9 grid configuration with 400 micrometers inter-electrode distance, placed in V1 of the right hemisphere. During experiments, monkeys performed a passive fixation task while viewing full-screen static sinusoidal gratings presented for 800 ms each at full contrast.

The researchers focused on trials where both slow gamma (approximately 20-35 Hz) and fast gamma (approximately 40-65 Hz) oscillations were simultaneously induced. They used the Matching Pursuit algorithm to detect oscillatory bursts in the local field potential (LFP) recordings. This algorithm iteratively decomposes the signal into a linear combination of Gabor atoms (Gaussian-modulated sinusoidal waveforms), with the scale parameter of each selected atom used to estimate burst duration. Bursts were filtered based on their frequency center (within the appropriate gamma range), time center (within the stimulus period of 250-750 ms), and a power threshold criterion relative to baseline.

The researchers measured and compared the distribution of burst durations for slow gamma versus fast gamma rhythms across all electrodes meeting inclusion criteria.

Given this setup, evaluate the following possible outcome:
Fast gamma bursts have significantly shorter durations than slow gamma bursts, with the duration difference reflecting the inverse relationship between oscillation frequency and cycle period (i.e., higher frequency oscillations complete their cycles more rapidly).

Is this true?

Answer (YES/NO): NO